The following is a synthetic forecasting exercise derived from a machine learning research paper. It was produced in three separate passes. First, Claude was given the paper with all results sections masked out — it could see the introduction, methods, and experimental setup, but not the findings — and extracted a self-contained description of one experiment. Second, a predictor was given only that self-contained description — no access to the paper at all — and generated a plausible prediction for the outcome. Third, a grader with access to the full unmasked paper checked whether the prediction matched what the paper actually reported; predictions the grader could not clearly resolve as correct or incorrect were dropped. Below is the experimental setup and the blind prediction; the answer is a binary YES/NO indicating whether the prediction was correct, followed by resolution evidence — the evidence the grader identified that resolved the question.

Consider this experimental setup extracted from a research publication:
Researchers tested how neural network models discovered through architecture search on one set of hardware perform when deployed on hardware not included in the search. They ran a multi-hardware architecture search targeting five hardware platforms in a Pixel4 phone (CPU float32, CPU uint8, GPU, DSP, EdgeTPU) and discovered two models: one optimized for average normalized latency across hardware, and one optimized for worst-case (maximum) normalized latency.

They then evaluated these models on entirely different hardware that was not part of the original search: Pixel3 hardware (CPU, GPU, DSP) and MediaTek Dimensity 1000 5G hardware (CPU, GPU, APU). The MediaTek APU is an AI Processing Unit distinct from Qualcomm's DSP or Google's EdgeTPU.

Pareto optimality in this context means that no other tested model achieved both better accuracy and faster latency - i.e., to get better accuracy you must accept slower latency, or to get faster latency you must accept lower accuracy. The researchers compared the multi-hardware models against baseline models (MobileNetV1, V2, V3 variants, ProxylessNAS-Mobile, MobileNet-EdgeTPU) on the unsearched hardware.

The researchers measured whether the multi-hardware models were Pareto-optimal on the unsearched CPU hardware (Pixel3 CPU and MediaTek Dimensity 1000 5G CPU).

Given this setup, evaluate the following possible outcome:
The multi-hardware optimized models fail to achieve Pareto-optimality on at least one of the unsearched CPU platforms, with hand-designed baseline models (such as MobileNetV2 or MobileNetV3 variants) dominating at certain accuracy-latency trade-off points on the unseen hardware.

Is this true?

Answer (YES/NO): YES